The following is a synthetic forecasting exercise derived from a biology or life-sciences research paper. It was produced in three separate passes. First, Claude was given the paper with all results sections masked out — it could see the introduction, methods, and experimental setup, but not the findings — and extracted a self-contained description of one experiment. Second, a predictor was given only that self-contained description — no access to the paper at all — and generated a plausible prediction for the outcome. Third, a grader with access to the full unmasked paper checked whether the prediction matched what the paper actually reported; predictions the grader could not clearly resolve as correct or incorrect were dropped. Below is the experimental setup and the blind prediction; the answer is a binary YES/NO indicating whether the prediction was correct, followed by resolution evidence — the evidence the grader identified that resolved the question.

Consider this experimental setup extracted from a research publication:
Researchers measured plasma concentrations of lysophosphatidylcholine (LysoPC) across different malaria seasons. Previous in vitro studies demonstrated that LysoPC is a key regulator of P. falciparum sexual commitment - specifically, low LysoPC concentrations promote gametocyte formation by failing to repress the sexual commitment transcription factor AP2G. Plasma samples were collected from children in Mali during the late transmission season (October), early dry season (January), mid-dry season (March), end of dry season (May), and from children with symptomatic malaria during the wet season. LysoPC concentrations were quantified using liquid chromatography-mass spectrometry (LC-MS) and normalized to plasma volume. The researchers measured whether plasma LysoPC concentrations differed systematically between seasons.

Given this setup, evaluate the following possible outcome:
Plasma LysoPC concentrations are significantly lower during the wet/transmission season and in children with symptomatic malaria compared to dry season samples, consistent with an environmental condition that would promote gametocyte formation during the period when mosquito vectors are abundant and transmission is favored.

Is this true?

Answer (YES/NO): NO